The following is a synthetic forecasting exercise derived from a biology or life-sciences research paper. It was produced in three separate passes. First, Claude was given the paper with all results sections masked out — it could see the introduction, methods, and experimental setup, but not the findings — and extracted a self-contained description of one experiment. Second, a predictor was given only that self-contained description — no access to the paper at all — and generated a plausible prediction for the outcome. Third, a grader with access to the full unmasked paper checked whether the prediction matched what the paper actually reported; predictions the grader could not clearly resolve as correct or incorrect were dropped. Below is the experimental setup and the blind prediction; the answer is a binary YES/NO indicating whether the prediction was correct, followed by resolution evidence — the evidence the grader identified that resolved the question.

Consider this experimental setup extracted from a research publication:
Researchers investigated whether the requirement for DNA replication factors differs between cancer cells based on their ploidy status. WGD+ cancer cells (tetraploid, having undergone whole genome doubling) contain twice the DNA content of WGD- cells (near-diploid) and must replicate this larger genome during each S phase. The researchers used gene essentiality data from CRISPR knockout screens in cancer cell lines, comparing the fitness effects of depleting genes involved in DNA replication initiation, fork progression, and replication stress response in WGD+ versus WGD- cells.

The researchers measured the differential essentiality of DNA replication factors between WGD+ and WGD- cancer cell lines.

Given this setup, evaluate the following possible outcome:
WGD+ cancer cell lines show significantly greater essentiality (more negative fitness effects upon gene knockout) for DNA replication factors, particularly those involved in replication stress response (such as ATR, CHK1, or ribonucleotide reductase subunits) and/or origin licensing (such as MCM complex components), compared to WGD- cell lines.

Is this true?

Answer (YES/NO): YES